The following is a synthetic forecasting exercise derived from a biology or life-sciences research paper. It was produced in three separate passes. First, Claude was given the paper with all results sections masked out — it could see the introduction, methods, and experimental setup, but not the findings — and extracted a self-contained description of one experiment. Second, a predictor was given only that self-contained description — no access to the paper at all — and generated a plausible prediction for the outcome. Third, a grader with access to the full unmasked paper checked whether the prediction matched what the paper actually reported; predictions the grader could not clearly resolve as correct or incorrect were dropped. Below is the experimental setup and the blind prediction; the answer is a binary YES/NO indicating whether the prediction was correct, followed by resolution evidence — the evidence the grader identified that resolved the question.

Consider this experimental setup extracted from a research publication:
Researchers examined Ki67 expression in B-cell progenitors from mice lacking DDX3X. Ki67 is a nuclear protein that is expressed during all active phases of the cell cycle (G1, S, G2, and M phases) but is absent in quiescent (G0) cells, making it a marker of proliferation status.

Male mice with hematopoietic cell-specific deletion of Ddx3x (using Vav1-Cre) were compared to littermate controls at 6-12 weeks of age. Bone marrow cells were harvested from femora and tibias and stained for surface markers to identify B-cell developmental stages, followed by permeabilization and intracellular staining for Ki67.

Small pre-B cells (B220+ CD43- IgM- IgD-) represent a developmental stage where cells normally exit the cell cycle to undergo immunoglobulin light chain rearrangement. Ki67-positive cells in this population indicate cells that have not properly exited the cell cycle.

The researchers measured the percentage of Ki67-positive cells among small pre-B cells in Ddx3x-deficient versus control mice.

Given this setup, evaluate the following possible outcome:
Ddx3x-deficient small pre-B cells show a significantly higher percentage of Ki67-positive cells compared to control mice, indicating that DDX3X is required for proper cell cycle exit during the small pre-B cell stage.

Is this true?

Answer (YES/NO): YES